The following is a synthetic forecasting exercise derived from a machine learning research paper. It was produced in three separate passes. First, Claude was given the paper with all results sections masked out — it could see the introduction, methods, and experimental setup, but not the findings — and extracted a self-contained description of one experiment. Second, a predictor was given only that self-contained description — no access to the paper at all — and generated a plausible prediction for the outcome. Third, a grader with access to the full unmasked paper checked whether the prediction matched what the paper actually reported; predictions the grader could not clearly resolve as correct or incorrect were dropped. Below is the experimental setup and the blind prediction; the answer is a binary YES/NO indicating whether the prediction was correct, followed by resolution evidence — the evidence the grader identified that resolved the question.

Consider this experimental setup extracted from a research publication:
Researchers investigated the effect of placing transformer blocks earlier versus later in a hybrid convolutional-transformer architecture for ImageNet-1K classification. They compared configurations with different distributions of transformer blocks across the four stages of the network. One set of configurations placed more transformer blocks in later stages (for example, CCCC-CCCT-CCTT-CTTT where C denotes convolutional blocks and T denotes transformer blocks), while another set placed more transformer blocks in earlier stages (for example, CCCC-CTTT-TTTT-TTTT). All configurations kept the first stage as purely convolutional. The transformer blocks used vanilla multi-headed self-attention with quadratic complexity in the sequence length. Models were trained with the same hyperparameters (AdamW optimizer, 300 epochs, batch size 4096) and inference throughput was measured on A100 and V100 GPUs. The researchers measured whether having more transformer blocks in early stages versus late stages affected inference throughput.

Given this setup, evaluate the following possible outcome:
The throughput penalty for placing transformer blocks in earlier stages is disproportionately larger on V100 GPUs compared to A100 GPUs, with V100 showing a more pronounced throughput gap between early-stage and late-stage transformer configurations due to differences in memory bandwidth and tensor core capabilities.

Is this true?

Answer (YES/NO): NO